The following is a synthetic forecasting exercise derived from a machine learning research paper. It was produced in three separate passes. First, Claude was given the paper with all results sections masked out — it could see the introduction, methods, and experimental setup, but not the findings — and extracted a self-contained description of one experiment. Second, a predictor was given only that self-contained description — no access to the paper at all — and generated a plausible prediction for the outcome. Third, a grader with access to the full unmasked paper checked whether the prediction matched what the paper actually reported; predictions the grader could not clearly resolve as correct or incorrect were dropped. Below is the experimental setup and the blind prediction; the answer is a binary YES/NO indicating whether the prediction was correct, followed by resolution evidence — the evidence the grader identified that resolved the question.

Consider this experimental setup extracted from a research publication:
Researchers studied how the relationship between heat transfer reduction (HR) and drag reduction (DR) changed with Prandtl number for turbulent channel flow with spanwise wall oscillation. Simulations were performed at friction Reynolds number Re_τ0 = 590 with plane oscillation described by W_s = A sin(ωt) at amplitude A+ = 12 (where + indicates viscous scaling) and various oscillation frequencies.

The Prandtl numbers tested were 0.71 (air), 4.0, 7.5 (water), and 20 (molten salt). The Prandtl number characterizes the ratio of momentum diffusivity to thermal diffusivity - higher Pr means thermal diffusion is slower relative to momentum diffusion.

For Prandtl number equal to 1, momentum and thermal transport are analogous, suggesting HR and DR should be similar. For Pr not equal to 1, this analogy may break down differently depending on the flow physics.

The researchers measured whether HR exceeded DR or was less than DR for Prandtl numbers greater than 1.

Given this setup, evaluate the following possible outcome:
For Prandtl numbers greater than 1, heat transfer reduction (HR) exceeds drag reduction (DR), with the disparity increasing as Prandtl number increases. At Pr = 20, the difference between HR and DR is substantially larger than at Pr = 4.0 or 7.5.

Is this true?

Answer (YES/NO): NO